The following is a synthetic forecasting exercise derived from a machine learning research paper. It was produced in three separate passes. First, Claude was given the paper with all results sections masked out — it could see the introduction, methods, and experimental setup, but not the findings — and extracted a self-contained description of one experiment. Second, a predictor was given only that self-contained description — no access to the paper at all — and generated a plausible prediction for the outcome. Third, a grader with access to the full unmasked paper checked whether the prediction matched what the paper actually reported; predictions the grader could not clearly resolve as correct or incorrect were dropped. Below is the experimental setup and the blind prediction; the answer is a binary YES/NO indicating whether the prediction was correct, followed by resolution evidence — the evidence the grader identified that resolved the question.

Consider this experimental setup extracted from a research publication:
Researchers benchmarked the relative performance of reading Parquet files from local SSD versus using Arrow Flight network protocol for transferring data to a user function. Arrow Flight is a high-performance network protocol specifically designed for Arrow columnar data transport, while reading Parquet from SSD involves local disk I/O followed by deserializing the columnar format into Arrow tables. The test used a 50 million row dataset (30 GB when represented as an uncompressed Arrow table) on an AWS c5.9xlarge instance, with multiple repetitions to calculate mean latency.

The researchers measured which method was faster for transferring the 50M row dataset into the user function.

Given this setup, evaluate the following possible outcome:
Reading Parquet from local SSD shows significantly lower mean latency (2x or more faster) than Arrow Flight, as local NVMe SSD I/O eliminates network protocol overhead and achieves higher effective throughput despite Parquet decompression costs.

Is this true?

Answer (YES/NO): NO